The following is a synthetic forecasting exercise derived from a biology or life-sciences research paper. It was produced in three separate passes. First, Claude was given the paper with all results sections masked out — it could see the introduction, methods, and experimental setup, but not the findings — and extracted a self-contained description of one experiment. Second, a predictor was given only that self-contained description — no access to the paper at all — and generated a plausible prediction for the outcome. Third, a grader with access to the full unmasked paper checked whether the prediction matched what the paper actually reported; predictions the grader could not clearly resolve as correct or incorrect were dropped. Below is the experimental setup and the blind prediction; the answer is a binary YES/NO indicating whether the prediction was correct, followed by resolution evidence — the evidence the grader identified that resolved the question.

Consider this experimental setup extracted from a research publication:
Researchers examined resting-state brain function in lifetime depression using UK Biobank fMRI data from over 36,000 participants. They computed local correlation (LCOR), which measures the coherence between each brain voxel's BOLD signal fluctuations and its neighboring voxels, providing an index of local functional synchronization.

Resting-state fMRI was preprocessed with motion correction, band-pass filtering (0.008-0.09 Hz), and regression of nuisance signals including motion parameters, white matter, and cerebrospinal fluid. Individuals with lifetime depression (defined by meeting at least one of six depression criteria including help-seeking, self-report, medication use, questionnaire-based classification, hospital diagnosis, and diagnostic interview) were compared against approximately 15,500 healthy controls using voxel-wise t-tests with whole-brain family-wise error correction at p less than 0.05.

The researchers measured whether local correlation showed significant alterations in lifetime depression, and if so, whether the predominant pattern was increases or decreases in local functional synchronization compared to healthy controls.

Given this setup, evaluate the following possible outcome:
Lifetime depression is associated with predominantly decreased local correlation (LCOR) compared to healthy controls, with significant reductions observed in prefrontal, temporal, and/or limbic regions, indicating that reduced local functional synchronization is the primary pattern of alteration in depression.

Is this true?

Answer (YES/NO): NO